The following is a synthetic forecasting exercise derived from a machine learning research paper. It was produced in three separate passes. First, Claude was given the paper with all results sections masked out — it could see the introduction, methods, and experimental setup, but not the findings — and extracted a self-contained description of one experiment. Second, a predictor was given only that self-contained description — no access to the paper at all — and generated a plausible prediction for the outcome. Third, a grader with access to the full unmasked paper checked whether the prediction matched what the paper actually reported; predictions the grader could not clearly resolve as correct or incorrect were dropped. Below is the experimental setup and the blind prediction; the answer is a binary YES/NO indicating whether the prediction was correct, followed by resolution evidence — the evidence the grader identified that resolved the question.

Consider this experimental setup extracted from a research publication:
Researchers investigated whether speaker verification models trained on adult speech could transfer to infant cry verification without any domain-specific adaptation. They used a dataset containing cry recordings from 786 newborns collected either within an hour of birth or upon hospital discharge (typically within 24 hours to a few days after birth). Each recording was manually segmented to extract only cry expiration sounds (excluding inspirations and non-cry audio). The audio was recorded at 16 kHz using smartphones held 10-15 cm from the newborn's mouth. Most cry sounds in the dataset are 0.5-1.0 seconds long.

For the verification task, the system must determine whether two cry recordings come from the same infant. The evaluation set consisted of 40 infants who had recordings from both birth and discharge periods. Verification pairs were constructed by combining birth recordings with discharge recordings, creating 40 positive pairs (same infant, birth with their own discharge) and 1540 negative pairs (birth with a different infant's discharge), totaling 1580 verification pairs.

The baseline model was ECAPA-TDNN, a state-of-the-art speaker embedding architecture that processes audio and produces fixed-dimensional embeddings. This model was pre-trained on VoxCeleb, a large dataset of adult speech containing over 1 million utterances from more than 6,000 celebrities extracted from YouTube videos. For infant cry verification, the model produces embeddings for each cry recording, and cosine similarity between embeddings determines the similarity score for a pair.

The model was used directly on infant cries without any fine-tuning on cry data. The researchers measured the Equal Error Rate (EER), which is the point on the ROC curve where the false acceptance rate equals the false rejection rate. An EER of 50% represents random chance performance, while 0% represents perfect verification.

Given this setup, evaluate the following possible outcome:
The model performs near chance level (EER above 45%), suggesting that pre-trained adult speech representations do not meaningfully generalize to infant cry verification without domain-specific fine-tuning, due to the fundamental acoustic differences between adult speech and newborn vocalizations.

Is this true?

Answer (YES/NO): NO